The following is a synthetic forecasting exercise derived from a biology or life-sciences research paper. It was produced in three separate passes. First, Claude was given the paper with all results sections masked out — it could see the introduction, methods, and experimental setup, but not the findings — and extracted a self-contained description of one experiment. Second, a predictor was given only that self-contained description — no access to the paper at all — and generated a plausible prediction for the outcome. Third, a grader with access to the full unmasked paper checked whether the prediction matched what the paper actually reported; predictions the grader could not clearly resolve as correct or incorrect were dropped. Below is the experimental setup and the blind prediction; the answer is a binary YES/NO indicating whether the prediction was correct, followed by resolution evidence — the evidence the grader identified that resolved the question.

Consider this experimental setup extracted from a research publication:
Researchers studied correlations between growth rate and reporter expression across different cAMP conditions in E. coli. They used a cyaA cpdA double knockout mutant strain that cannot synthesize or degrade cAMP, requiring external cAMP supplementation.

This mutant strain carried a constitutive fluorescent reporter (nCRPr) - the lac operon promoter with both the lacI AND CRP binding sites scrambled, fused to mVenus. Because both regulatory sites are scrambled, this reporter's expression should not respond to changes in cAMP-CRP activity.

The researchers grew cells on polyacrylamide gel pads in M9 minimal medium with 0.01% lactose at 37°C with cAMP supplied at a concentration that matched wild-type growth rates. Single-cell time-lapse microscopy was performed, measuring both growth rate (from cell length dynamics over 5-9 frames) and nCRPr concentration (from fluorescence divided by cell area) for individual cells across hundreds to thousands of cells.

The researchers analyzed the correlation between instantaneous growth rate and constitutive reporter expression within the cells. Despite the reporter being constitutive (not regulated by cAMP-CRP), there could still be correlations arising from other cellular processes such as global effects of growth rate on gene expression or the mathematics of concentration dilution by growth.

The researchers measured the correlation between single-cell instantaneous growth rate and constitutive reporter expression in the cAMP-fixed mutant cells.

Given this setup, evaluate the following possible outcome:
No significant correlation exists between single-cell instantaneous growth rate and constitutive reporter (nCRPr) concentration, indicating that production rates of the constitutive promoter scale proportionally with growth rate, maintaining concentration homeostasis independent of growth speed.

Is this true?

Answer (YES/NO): NO